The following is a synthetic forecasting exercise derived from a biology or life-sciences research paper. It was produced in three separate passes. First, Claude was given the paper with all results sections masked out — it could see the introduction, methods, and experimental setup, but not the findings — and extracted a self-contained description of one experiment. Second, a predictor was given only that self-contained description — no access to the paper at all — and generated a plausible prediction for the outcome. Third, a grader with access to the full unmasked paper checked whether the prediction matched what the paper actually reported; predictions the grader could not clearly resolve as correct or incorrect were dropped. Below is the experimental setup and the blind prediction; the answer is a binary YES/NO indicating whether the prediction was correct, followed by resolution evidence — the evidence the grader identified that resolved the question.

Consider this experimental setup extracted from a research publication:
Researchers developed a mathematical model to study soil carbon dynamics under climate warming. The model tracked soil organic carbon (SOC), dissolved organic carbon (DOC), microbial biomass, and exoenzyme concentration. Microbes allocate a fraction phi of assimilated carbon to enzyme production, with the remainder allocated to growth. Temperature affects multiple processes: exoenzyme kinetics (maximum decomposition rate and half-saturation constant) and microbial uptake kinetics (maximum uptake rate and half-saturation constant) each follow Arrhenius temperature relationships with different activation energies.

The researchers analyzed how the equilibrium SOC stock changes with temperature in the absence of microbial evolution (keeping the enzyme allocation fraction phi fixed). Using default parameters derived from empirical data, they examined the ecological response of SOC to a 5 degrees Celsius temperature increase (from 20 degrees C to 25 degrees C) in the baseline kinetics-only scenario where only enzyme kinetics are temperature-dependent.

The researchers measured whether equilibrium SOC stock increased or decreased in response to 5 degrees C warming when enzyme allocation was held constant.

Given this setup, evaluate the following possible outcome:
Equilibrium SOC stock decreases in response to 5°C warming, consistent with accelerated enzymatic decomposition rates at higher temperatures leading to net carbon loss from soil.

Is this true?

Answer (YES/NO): YES